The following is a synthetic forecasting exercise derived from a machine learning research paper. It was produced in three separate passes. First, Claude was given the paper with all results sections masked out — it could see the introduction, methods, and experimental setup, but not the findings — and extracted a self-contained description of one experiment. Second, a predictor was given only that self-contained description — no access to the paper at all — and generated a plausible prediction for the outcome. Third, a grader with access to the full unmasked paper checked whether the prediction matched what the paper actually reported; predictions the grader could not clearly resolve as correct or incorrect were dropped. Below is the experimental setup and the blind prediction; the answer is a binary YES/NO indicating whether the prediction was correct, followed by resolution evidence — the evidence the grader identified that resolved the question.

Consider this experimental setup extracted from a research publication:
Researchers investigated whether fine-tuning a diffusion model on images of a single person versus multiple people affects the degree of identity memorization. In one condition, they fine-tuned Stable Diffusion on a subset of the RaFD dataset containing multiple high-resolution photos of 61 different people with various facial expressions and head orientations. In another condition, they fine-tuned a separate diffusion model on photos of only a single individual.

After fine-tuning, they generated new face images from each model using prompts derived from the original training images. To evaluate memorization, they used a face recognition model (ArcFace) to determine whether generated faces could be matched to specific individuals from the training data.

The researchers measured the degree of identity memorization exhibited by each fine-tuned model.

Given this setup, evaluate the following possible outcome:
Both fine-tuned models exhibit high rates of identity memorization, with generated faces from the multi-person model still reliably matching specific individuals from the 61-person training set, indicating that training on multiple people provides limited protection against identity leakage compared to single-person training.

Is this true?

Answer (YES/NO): NO